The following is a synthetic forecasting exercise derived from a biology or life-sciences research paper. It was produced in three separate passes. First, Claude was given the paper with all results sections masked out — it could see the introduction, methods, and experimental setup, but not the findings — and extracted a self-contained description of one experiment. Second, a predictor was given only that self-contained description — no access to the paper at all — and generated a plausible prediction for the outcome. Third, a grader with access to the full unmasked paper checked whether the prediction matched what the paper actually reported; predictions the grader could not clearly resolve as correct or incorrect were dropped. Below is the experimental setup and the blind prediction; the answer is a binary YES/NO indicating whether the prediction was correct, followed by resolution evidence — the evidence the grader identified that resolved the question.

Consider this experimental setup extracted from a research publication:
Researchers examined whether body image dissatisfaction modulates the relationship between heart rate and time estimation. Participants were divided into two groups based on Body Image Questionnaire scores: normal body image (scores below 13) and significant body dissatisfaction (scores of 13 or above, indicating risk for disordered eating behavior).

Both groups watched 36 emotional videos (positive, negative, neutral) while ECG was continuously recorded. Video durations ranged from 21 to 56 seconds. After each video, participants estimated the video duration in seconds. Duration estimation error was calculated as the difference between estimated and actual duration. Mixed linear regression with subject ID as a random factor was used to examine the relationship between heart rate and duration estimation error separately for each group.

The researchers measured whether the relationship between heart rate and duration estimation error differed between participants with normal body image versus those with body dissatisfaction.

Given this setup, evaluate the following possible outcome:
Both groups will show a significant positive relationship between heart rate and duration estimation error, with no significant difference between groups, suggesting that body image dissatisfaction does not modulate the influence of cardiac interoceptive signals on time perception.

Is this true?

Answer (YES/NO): NO